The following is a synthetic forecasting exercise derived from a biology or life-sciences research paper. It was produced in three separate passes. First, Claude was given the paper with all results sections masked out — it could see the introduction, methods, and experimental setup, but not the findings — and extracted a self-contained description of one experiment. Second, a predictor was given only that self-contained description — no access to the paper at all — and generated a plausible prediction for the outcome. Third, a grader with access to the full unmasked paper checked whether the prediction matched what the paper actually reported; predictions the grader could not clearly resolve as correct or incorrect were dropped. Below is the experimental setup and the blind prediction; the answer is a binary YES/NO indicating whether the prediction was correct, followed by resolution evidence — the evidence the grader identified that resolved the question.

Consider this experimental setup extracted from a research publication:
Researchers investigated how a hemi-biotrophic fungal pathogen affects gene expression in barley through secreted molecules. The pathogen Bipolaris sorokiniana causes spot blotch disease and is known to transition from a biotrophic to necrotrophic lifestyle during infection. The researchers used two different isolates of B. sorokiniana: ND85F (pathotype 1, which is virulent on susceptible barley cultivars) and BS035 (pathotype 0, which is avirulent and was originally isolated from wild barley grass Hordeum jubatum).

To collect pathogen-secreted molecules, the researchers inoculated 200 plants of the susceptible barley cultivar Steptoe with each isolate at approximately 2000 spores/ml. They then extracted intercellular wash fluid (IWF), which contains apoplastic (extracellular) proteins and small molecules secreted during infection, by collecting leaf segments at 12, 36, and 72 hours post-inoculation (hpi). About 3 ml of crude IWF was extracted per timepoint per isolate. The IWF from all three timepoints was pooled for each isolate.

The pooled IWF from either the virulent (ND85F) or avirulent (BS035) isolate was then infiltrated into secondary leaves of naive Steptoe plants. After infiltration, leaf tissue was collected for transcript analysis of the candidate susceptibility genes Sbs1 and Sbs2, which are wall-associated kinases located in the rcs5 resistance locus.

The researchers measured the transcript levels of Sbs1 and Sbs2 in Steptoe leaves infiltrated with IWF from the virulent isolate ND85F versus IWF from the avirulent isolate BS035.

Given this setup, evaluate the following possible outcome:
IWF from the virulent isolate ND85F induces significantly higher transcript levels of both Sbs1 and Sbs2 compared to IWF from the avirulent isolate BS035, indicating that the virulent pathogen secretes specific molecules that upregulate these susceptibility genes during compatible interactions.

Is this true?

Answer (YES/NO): NO